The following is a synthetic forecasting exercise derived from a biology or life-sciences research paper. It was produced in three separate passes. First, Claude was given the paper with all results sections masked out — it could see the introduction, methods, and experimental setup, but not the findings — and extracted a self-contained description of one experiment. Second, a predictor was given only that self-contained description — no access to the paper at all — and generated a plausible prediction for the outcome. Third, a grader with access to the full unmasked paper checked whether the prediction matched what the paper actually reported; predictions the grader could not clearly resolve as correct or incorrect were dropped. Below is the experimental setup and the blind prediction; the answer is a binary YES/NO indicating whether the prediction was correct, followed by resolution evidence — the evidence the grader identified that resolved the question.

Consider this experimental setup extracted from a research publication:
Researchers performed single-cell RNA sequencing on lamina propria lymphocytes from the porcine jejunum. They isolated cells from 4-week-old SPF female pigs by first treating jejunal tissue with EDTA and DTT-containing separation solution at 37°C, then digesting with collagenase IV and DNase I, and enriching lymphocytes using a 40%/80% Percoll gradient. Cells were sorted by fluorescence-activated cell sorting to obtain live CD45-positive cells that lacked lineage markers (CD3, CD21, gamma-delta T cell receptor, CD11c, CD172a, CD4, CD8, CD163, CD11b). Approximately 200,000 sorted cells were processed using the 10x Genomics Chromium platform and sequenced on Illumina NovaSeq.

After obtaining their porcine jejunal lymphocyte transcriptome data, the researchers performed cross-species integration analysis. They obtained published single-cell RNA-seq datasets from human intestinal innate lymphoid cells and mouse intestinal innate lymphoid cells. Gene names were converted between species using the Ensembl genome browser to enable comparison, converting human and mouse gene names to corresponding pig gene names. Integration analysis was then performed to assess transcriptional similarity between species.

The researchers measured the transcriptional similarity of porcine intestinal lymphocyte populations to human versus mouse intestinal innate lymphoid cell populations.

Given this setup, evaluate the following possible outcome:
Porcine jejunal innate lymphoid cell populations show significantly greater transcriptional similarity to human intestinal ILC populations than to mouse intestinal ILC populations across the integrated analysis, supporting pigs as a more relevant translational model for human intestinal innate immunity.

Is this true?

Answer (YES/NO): YES